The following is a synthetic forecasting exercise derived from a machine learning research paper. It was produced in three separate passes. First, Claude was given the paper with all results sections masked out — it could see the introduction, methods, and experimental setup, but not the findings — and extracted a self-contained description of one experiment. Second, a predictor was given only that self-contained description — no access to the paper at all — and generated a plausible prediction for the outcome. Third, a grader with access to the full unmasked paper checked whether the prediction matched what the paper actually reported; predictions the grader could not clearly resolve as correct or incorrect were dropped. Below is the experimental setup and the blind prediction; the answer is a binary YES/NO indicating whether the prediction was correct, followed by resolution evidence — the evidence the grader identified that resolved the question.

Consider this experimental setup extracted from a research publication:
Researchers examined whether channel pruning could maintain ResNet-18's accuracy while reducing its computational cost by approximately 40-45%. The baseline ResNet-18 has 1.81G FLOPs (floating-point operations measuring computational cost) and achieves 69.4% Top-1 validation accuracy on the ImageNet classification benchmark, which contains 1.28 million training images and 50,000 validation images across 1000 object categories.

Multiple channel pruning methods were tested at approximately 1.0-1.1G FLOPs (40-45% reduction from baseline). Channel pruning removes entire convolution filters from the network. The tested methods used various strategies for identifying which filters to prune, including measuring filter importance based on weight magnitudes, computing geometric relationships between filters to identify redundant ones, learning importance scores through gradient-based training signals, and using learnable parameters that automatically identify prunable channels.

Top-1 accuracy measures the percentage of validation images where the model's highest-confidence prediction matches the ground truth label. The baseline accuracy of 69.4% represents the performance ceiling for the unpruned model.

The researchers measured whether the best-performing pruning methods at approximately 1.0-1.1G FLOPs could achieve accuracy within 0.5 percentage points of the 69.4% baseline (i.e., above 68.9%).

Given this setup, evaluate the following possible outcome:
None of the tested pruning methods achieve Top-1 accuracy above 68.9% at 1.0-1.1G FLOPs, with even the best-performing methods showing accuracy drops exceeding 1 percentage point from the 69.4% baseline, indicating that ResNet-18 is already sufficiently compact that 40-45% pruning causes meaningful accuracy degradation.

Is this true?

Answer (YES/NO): NO